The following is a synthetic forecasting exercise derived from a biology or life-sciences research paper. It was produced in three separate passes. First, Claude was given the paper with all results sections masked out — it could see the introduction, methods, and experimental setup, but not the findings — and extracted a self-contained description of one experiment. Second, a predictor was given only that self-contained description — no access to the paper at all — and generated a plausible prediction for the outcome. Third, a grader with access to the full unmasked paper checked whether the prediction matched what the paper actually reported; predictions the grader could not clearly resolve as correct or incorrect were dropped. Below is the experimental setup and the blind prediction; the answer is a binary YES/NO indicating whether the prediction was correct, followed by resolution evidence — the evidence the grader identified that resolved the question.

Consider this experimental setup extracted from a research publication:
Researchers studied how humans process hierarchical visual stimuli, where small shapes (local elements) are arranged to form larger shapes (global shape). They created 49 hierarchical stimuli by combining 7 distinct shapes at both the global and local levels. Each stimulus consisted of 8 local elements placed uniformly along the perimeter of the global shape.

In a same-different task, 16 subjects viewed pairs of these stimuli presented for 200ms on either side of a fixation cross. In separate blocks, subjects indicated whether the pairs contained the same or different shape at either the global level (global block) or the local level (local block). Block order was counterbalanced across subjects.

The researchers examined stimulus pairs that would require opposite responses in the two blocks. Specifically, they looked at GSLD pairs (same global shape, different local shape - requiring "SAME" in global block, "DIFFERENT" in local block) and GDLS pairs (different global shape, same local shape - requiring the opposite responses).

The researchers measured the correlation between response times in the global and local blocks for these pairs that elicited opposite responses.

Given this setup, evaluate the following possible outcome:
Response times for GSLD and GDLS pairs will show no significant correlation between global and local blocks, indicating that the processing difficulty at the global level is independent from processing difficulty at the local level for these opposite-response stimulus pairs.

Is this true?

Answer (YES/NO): NO